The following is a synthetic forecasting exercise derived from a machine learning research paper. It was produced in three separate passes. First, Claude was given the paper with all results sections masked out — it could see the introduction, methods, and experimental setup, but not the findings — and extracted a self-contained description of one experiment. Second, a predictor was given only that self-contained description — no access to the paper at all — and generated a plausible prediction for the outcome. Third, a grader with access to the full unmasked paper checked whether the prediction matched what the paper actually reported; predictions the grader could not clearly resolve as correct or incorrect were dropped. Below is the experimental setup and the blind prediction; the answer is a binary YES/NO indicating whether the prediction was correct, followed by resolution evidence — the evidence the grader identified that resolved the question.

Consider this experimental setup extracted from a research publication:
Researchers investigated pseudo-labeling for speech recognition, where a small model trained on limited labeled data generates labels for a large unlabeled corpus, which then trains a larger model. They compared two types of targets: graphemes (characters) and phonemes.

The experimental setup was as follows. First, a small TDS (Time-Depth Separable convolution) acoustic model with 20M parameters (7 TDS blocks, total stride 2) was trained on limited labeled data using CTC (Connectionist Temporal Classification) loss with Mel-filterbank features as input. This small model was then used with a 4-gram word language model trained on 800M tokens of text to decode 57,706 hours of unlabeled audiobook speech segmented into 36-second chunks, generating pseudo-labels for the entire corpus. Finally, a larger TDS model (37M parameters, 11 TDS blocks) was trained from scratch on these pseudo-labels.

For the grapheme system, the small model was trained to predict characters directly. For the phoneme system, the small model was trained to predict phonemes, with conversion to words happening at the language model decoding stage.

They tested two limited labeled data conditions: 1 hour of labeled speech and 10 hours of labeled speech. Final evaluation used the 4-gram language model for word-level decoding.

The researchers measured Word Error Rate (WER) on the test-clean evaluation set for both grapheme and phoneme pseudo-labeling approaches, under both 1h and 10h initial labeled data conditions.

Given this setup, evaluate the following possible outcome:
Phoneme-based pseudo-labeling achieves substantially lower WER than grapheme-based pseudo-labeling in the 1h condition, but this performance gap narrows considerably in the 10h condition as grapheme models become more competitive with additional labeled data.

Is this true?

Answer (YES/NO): NO